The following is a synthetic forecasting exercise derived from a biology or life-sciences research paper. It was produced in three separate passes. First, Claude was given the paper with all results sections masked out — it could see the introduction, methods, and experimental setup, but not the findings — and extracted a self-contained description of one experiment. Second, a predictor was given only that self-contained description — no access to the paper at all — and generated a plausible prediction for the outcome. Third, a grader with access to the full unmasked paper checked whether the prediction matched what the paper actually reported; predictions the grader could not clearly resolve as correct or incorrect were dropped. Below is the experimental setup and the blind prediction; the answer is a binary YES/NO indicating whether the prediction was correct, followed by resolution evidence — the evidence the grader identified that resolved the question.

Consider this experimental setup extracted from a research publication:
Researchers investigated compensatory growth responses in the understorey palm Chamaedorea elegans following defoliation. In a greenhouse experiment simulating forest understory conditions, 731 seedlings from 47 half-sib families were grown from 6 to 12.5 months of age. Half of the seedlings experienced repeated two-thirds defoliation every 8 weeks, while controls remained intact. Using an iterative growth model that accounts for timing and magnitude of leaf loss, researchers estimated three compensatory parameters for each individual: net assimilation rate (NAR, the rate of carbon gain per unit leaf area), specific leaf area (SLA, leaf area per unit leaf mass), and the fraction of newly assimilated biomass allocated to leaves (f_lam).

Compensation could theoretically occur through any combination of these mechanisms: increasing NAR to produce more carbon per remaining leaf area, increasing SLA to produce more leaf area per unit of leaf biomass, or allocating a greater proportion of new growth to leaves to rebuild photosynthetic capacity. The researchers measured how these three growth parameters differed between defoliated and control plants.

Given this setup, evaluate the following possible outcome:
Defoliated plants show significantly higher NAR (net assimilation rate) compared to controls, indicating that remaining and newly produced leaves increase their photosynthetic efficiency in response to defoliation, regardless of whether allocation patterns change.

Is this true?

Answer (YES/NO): YES